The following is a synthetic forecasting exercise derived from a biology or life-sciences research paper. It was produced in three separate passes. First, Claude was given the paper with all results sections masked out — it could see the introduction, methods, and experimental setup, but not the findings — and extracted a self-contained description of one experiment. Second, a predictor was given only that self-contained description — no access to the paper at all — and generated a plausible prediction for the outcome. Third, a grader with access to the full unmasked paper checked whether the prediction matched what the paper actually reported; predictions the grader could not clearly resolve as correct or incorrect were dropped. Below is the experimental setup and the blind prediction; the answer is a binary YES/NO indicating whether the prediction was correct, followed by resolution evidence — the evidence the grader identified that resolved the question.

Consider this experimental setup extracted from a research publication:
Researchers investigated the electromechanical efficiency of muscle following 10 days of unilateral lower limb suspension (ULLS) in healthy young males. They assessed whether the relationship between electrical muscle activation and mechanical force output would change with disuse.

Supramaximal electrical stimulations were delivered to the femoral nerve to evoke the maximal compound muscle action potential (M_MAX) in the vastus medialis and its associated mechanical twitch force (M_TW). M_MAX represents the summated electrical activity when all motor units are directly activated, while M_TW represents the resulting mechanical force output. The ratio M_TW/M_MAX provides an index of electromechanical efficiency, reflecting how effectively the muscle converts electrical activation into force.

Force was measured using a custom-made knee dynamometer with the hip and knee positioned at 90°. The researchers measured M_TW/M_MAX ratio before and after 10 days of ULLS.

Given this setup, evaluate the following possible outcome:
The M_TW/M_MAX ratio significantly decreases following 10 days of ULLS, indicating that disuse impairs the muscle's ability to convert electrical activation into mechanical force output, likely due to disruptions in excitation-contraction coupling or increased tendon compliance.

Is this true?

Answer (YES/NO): NO